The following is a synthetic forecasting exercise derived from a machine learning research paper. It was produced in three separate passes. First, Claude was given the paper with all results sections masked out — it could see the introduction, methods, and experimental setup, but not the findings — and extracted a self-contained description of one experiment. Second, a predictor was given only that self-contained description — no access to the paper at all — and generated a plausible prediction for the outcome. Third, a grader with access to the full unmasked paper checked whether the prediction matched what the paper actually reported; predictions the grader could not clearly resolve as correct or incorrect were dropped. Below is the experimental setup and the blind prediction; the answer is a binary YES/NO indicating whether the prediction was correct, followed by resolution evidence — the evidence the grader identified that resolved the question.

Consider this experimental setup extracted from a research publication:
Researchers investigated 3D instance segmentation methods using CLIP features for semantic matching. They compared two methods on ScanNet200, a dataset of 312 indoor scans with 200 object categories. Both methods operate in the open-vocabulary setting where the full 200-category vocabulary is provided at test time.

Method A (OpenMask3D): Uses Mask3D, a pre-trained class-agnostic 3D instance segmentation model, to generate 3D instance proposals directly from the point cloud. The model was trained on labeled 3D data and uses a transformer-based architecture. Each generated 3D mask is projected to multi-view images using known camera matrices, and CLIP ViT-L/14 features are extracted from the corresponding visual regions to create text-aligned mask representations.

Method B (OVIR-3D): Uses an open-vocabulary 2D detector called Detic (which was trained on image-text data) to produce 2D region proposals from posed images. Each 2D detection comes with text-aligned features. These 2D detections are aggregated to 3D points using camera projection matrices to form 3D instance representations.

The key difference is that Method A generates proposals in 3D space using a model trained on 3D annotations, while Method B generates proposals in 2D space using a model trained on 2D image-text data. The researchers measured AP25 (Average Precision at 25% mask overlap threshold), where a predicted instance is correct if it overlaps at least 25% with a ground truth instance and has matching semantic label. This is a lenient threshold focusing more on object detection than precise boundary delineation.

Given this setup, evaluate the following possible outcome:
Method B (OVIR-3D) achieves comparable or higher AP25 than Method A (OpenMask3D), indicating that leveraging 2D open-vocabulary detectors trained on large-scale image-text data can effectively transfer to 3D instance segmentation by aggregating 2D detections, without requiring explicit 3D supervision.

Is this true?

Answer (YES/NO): YES